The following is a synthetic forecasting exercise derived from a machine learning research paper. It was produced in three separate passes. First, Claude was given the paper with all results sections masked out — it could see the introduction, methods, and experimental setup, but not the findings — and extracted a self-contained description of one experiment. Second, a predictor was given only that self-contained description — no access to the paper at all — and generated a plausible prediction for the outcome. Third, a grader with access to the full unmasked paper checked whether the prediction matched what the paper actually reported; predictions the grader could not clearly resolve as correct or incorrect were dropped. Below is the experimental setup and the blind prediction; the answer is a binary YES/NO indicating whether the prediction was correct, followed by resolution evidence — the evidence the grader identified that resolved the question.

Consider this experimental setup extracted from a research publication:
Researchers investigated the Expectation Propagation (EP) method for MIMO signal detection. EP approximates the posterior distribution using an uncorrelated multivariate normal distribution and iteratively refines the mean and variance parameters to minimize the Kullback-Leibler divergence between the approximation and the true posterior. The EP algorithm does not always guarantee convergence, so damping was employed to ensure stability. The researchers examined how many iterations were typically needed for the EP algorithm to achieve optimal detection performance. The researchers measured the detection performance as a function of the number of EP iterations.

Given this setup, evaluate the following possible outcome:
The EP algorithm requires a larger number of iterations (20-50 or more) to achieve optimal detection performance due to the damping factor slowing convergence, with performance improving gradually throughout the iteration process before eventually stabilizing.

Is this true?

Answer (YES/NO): NO